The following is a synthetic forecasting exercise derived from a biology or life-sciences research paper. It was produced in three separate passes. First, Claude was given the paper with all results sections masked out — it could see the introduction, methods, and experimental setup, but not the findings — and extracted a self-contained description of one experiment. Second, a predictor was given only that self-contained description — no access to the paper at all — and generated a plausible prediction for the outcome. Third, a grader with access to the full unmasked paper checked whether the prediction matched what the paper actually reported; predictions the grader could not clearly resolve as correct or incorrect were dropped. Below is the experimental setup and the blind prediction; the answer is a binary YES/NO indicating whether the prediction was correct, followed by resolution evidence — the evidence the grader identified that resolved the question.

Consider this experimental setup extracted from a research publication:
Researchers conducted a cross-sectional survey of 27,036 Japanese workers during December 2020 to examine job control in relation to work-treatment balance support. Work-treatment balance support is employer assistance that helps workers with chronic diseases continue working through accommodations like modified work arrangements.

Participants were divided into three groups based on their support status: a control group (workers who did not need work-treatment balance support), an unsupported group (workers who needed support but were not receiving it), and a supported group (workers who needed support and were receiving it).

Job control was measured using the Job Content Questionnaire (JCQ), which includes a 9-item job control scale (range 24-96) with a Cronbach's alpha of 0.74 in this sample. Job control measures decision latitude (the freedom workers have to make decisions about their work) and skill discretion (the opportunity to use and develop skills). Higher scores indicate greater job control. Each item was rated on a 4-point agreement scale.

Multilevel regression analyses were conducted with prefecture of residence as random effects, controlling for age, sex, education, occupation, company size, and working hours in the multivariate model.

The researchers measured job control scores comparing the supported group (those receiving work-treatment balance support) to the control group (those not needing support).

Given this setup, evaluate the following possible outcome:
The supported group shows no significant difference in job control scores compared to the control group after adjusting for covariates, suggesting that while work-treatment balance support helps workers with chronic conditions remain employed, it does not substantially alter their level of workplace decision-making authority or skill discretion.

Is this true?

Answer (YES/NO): NO